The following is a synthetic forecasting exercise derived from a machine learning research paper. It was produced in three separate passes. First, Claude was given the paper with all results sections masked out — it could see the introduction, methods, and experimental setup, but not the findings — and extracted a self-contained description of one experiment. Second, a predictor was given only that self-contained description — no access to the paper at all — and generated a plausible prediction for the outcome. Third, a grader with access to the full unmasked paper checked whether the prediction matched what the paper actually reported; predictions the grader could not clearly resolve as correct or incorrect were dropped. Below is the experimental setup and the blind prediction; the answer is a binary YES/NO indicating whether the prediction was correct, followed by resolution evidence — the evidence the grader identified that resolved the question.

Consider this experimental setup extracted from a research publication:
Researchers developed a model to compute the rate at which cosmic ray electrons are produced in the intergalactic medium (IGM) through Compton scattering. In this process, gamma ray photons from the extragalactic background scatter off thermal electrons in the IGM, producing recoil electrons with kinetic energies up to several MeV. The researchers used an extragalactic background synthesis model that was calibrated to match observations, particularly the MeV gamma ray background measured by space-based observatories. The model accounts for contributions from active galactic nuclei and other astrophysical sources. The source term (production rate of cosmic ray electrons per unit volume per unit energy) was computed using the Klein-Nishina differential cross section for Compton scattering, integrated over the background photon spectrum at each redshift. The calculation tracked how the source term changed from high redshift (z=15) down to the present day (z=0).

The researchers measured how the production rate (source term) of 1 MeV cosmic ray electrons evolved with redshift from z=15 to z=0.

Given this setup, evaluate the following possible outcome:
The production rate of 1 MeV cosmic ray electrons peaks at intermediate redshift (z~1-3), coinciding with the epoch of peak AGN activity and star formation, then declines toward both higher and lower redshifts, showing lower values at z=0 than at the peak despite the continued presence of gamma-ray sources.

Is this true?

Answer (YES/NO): YES